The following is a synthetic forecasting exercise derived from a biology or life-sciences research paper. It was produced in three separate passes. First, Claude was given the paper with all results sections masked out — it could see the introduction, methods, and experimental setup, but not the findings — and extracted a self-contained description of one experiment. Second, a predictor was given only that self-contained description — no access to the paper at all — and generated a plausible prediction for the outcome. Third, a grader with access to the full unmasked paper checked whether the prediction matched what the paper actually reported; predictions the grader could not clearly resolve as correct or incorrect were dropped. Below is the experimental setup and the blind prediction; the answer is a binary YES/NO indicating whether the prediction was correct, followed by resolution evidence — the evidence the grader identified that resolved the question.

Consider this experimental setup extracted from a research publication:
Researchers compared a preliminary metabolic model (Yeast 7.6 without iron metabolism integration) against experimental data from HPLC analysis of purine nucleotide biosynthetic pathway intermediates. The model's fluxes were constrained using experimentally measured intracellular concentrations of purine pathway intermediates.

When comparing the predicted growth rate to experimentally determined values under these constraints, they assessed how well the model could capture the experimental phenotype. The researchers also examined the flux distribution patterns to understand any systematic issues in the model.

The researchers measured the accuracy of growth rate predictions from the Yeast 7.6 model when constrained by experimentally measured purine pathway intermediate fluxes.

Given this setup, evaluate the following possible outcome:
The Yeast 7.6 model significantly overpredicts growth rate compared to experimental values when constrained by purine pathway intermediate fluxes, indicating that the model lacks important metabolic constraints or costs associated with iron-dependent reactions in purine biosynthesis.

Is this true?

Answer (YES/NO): NO